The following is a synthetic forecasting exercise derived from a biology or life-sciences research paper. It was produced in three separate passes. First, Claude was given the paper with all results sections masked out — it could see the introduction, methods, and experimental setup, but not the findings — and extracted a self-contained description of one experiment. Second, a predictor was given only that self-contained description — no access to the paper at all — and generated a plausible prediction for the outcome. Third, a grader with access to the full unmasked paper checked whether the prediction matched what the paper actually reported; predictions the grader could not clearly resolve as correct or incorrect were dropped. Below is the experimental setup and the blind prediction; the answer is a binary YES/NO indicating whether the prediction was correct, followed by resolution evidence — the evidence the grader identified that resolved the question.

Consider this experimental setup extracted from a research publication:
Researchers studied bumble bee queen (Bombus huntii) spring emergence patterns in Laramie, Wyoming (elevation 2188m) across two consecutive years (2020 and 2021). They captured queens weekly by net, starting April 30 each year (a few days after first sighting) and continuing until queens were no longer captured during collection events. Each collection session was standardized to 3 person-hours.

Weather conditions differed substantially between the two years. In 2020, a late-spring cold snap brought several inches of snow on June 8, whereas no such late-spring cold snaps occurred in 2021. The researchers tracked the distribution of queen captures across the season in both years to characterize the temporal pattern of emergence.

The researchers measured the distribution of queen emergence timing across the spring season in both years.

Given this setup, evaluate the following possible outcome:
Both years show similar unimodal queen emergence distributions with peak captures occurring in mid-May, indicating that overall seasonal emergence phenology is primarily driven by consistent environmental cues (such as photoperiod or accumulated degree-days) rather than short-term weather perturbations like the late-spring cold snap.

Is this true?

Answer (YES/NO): NO